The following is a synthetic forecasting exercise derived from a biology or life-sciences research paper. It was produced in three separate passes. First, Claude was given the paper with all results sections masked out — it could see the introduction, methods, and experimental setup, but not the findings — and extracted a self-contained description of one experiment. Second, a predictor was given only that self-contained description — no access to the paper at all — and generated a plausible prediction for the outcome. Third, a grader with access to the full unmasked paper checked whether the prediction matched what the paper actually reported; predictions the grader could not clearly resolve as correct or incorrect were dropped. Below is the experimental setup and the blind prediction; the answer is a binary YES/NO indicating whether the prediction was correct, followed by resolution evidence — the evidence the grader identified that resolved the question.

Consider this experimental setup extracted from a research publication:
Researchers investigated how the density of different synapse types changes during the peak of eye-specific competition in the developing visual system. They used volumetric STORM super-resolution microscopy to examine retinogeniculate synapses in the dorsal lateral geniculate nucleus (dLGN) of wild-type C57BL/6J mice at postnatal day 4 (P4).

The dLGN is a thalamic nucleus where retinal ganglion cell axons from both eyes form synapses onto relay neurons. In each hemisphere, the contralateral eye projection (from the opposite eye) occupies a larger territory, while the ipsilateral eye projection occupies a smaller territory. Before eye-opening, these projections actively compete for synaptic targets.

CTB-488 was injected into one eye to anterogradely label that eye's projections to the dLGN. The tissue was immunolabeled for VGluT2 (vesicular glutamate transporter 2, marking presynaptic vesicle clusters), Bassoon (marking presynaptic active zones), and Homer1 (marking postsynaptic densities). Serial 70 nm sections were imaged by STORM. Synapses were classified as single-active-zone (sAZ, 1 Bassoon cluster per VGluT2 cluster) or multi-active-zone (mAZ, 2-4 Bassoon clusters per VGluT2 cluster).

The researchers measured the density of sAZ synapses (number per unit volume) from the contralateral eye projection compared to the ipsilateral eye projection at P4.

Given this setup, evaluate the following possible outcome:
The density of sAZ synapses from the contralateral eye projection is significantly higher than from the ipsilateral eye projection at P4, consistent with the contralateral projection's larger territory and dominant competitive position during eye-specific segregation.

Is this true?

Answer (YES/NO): NO